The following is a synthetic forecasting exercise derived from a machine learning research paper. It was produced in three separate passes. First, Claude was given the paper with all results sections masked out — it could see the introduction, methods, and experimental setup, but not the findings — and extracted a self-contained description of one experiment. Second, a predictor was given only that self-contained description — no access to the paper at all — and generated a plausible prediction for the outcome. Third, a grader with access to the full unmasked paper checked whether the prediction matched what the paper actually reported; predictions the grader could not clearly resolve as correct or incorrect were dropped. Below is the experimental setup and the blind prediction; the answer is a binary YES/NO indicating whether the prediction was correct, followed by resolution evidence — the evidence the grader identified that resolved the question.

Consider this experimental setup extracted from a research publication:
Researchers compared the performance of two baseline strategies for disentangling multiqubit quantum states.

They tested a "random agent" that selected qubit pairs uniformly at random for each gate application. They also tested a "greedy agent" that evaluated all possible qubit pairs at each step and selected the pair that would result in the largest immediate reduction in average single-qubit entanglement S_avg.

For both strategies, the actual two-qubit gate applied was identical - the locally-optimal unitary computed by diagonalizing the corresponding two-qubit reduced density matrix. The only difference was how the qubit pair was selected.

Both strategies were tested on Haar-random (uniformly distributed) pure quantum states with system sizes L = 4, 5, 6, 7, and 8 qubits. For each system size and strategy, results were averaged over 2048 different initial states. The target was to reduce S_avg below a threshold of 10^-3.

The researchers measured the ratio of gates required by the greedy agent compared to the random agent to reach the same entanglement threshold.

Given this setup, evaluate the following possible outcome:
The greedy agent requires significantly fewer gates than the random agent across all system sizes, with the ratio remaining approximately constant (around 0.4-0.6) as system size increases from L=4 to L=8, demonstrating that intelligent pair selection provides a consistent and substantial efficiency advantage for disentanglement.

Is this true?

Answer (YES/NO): YES